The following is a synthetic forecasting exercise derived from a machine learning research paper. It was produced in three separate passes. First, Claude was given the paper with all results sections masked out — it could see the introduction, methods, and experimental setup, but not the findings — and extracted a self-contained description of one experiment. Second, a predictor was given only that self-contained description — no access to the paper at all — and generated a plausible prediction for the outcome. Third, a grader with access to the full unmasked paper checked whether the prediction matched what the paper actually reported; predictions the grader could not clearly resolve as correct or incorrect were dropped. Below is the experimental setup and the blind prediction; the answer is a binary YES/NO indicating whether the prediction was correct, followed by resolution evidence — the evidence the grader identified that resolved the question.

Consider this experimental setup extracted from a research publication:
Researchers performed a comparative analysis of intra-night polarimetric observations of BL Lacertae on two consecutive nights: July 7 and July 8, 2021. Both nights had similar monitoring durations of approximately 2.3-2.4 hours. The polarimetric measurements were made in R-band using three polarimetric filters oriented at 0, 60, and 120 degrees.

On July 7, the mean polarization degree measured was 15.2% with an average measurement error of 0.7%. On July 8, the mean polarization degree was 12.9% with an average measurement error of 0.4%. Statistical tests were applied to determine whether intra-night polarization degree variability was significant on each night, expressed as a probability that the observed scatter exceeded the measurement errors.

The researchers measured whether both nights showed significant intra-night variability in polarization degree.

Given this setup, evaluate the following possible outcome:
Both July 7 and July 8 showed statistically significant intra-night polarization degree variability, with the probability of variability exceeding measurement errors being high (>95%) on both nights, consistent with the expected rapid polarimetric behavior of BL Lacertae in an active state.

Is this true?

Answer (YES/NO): NO